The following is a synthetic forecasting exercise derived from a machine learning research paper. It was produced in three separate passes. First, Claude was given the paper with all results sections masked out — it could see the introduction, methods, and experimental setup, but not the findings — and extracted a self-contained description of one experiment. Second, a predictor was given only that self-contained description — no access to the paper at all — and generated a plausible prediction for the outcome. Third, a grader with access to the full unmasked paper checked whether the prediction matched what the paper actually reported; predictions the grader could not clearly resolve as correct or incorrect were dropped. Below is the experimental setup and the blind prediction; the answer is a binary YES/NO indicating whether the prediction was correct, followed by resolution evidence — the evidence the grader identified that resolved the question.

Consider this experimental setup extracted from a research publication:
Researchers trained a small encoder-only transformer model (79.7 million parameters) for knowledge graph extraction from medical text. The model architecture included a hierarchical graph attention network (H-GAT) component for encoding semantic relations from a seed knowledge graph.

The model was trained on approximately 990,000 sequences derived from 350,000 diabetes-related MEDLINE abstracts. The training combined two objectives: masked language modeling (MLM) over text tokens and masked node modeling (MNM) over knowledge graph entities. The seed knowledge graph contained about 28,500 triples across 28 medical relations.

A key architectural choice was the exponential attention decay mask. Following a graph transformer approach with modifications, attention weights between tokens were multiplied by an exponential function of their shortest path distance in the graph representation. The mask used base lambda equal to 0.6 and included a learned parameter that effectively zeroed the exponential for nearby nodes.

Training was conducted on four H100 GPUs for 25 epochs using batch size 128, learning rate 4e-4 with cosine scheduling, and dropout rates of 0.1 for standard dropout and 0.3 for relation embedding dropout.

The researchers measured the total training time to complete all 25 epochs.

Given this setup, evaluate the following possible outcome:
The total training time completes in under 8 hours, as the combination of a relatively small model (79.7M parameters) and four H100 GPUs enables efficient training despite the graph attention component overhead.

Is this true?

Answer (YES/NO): NO